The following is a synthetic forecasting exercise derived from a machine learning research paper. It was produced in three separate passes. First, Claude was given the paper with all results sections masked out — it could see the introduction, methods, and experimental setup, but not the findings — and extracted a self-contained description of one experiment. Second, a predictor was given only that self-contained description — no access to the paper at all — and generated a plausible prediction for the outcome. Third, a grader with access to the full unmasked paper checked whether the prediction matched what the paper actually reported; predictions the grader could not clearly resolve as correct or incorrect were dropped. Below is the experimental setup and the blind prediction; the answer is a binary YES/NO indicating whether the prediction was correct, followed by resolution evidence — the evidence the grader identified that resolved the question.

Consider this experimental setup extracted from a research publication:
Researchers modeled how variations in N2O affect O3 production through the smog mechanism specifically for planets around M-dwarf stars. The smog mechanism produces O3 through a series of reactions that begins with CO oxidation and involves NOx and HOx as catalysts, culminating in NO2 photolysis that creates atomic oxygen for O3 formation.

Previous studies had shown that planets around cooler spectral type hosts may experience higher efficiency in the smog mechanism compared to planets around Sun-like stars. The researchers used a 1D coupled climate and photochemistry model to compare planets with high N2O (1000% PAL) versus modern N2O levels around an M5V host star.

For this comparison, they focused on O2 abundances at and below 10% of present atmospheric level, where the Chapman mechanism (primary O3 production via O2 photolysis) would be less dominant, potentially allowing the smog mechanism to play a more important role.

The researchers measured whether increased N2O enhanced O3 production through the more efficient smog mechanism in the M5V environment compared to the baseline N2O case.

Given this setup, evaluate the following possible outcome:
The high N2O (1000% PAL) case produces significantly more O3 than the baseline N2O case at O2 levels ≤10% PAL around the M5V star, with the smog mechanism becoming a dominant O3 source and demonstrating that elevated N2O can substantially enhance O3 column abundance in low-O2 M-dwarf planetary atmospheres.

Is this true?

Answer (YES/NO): YES